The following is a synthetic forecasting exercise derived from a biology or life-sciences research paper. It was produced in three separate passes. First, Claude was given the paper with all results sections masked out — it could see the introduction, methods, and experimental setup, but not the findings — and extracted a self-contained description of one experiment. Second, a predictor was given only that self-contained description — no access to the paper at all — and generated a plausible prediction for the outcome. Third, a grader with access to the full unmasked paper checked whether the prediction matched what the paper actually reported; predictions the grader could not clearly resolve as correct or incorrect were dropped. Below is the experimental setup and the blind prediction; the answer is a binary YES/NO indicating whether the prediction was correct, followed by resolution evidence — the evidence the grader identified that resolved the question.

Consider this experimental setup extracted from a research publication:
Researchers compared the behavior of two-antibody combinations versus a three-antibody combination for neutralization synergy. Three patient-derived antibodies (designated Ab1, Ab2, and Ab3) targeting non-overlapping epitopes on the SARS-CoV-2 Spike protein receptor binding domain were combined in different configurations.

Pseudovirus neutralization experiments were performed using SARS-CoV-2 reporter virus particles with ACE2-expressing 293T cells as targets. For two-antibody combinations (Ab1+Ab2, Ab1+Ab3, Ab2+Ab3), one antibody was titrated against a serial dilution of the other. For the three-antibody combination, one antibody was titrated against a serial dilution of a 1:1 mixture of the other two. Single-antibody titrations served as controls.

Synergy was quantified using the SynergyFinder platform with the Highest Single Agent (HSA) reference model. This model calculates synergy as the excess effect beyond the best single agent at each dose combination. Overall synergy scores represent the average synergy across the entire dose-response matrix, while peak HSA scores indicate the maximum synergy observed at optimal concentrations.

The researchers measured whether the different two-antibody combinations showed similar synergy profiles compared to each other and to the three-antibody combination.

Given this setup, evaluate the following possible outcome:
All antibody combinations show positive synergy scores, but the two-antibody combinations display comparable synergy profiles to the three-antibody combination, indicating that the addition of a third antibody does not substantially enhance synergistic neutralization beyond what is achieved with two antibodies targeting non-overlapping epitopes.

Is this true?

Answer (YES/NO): NO